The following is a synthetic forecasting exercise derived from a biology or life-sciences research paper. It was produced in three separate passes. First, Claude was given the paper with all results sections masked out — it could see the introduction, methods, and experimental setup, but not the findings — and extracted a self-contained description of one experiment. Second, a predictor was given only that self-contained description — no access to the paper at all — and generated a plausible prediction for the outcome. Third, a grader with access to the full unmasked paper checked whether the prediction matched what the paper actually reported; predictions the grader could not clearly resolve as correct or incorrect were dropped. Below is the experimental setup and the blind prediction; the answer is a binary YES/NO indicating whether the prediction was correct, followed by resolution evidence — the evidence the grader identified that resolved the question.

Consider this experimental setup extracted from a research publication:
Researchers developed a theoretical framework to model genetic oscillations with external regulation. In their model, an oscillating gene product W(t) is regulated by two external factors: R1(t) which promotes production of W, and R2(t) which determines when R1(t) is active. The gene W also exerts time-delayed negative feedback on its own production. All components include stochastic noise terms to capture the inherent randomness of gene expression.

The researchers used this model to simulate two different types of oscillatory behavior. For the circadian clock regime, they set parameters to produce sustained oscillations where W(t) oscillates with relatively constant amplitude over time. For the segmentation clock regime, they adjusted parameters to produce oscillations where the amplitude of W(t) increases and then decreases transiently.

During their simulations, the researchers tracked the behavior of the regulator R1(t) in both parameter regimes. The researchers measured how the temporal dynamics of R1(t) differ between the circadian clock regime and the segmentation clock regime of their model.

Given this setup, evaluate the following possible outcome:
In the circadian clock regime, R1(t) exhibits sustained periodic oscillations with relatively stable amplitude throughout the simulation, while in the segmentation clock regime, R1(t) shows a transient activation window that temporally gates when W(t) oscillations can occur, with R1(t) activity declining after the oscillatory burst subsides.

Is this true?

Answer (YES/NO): NO